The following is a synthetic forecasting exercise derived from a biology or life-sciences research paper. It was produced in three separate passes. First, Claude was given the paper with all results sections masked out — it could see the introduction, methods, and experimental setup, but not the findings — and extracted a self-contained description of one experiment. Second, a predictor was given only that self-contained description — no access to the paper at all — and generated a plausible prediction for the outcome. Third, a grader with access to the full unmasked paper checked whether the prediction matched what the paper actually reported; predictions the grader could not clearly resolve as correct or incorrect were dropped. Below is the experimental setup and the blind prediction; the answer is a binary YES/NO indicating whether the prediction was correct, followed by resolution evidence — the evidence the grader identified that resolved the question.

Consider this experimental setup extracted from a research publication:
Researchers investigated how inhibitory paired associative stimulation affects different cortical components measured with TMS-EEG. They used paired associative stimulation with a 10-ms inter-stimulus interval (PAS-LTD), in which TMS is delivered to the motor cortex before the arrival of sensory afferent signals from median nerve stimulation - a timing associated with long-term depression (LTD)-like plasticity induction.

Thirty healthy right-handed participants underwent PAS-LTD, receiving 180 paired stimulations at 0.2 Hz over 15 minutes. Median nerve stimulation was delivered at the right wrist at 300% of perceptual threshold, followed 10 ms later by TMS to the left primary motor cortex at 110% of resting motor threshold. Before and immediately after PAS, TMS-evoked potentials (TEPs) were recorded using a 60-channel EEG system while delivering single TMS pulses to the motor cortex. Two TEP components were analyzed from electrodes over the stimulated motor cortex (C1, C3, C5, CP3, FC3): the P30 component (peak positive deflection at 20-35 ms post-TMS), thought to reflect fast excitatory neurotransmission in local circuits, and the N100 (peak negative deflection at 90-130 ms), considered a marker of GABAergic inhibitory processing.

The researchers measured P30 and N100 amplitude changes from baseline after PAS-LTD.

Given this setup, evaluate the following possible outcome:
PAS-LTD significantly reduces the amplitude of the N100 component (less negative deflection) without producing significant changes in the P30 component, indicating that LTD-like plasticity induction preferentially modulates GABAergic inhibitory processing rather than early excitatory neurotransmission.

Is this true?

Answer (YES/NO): NO